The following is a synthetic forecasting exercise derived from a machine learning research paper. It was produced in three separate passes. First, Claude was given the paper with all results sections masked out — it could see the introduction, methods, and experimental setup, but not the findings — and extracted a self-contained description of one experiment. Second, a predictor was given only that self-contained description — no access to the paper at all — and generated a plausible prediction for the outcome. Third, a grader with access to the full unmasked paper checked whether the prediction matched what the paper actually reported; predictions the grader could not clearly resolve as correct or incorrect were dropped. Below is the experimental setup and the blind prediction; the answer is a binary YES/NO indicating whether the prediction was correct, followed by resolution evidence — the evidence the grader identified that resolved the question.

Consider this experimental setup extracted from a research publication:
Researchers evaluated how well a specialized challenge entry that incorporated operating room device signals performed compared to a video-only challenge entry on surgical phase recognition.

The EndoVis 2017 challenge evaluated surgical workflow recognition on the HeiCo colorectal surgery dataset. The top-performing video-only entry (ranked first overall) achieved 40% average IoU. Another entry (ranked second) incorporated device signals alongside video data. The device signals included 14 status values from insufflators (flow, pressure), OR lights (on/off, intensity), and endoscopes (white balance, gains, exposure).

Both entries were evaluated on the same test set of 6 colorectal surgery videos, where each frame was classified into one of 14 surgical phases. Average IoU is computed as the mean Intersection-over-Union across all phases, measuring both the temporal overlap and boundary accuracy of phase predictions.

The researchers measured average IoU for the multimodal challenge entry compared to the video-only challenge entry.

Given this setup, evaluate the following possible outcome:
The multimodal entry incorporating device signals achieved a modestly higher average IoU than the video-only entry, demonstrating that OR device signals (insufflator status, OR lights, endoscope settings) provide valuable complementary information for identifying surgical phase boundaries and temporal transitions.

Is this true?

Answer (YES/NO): NO